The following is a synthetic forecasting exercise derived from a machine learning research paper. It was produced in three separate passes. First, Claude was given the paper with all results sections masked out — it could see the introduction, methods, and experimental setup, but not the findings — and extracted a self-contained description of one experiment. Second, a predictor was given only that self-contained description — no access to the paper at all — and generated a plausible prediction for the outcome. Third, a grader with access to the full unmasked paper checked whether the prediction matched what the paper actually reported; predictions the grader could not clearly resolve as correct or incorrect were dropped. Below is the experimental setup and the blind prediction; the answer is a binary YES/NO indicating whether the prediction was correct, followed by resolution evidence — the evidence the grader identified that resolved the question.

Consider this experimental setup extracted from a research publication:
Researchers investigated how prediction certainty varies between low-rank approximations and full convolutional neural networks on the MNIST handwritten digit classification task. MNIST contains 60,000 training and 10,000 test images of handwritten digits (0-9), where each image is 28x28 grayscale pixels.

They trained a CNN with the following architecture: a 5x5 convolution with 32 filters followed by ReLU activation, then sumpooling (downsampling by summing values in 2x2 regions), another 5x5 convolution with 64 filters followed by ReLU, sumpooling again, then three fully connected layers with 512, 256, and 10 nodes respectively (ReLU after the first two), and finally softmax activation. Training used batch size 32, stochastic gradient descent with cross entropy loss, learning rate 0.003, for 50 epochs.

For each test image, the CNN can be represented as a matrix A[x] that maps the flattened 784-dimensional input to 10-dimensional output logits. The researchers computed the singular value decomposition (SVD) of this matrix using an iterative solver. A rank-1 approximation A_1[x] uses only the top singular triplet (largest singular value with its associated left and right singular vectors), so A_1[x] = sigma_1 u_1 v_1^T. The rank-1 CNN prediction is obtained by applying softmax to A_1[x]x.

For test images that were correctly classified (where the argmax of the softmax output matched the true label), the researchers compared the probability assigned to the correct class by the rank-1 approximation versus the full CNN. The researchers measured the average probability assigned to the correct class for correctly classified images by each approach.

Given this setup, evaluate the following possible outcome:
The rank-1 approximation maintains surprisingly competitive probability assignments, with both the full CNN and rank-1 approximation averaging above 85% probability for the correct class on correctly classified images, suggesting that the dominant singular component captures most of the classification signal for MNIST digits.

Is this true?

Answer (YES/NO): NO